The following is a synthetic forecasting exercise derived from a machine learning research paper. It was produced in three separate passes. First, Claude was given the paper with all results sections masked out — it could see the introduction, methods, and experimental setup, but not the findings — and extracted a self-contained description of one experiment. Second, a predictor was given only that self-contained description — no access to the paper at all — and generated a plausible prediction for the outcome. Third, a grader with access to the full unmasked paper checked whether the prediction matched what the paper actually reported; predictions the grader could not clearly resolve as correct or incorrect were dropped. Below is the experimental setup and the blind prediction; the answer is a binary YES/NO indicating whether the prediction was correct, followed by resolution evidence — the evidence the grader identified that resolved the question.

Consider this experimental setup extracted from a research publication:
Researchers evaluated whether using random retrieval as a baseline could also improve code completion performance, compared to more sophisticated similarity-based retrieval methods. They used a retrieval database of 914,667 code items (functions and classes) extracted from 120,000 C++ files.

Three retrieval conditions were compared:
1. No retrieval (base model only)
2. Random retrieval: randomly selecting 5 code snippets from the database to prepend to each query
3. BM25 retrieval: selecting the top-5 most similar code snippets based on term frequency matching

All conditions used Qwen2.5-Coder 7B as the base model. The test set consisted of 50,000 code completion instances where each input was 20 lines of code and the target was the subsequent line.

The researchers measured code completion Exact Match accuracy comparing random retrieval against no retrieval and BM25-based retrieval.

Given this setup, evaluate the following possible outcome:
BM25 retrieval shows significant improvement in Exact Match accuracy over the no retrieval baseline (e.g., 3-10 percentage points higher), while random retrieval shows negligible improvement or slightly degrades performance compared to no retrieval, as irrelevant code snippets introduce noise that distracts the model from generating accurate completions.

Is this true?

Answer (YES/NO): NO